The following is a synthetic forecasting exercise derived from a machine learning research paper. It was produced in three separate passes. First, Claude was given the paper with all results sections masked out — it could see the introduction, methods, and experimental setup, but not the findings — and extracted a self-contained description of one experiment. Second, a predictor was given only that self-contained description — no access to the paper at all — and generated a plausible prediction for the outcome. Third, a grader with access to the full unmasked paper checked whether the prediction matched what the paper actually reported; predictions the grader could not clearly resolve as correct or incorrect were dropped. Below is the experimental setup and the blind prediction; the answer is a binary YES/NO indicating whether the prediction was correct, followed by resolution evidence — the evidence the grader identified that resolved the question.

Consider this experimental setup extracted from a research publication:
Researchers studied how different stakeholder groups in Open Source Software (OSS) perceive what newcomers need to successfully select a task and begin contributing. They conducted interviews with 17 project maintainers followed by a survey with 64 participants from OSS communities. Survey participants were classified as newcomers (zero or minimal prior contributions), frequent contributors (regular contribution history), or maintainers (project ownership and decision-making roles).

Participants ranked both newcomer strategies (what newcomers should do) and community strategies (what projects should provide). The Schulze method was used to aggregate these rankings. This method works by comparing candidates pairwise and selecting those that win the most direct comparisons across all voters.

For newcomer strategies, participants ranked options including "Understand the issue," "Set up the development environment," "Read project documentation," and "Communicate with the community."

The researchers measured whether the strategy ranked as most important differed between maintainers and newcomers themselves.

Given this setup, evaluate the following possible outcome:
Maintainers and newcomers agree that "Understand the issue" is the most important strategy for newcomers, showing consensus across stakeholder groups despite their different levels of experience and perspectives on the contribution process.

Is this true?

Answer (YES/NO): NO